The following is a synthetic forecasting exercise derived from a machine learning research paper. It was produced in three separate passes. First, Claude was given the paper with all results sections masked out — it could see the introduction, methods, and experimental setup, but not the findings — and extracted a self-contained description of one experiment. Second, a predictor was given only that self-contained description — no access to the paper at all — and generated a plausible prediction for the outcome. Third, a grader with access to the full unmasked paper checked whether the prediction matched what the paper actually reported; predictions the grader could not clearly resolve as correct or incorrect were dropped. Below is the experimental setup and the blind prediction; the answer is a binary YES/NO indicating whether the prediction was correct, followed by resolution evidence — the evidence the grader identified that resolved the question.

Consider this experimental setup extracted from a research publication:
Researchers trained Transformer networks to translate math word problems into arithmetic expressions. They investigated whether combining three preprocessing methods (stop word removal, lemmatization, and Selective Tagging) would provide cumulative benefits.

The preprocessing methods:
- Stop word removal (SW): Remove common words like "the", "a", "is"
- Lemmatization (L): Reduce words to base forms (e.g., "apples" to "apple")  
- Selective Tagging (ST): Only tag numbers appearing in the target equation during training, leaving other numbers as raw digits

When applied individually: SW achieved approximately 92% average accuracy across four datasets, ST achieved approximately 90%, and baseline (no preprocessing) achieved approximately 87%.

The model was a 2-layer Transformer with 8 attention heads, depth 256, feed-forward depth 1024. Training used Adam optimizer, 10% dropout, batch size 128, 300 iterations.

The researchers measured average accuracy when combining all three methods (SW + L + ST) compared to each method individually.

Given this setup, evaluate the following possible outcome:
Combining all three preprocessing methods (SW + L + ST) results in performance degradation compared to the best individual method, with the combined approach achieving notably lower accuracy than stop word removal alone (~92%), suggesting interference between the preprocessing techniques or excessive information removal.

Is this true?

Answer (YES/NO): YES